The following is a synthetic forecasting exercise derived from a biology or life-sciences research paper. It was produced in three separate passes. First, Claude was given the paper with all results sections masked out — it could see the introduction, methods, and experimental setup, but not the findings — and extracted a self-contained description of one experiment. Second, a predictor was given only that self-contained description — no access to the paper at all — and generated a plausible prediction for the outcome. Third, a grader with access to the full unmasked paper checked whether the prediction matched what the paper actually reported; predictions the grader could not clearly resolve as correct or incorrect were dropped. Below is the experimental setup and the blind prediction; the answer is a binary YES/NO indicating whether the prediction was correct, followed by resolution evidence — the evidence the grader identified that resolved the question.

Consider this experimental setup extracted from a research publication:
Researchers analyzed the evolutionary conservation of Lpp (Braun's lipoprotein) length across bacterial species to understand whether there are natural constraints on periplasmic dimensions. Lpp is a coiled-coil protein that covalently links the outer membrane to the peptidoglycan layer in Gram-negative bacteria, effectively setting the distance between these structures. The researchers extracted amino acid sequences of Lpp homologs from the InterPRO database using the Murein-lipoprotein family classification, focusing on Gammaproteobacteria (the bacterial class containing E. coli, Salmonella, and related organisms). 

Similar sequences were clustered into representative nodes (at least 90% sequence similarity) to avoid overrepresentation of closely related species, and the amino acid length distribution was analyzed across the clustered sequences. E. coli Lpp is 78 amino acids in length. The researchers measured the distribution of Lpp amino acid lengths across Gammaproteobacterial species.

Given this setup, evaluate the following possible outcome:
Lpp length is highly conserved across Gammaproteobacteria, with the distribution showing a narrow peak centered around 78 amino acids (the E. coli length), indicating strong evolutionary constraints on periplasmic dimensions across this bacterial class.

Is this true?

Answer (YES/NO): YES